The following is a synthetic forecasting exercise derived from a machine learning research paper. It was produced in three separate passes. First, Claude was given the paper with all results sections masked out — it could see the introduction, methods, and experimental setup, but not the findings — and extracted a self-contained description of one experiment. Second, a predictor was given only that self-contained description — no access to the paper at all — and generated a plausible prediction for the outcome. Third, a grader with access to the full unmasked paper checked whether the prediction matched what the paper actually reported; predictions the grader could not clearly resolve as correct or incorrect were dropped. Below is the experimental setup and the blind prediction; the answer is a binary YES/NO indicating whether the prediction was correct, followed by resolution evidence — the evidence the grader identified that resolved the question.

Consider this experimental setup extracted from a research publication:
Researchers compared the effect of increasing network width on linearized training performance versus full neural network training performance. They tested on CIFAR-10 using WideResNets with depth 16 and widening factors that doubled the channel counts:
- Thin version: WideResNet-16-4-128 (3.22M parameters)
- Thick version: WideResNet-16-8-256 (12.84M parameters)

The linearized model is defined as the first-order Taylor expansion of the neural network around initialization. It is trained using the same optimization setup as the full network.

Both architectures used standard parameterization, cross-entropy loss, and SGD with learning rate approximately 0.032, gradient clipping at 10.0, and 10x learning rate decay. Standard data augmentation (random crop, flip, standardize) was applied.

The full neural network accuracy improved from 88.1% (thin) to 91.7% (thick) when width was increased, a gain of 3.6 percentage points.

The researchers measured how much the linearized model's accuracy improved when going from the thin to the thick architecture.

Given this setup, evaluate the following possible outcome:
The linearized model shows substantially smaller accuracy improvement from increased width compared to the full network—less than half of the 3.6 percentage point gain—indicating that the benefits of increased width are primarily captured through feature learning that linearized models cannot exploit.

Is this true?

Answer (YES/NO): NO